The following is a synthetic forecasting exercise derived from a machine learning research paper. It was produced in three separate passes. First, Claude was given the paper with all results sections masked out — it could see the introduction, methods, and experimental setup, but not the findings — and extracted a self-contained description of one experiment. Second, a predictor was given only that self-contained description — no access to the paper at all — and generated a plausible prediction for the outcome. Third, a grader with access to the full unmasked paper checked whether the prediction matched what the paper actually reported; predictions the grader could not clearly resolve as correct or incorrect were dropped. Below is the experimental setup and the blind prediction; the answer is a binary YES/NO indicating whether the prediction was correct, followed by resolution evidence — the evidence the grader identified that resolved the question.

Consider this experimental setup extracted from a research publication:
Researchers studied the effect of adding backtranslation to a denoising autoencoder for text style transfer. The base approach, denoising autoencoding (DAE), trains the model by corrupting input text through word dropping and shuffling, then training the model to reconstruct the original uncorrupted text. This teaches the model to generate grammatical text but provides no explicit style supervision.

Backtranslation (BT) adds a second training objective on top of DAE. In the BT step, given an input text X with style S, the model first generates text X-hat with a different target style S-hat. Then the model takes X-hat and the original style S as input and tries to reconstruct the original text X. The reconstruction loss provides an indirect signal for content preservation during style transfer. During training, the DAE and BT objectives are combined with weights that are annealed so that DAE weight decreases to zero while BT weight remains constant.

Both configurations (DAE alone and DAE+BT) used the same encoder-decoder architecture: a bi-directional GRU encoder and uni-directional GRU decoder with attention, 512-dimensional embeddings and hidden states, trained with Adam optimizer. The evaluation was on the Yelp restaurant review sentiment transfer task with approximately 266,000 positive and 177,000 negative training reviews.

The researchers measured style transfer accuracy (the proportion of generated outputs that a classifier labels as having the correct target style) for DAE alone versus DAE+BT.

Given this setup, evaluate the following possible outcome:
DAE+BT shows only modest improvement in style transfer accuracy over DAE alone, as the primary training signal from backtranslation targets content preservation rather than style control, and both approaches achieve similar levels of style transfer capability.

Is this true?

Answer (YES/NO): NO